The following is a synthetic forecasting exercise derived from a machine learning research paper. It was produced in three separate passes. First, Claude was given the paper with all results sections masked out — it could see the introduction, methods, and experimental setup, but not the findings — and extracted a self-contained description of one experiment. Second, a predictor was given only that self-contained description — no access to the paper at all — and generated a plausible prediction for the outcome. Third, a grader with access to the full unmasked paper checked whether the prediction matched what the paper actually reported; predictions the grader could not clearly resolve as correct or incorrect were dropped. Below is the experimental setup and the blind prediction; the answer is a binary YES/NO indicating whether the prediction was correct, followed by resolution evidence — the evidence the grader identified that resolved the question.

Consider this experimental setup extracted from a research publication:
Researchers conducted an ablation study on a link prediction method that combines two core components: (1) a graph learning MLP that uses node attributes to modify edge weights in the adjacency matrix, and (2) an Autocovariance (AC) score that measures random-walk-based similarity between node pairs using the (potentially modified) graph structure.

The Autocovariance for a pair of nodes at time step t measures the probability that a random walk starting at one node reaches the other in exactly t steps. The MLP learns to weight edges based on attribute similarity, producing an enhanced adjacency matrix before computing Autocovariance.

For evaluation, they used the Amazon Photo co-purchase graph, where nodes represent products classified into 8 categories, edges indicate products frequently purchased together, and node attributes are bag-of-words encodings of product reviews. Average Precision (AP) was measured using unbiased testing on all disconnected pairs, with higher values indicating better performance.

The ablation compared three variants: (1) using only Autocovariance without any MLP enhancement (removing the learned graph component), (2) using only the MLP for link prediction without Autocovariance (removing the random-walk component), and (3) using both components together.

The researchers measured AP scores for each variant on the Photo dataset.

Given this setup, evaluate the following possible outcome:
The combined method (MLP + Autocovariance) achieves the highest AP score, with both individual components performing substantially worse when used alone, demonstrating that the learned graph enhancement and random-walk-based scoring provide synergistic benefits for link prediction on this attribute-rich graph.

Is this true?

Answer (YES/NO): YES